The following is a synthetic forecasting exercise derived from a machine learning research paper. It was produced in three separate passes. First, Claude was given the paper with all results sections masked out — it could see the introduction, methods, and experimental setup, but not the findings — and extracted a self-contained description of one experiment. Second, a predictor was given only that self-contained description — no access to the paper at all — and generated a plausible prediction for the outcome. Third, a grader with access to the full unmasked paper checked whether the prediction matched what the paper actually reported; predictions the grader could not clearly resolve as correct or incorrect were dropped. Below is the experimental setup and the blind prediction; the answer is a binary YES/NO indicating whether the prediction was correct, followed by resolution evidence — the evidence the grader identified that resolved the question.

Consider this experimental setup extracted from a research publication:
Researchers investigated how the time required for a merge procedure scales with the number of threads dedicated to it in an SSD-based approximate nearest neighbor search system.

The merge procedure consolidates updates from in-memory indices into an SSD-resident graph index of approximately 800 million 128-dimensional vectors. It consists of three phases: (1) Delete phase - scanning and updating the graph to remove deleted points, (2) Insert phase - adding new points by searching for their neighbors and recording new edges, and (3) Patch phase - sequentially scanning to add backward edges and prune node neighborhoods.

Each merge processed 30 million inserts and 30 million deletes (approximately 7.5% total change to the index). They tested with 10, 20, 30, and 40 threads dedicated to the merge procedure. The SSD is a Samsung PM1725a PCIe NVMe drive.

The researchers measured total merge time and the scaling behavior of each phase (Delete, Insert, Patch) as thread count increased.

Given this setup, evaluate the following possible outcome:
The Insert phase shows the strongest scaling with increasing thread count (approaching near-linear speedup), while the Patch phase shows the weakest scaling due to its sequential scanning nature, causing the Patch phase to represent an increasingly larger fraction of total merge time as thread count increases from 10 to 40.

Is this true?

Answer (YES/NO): NO